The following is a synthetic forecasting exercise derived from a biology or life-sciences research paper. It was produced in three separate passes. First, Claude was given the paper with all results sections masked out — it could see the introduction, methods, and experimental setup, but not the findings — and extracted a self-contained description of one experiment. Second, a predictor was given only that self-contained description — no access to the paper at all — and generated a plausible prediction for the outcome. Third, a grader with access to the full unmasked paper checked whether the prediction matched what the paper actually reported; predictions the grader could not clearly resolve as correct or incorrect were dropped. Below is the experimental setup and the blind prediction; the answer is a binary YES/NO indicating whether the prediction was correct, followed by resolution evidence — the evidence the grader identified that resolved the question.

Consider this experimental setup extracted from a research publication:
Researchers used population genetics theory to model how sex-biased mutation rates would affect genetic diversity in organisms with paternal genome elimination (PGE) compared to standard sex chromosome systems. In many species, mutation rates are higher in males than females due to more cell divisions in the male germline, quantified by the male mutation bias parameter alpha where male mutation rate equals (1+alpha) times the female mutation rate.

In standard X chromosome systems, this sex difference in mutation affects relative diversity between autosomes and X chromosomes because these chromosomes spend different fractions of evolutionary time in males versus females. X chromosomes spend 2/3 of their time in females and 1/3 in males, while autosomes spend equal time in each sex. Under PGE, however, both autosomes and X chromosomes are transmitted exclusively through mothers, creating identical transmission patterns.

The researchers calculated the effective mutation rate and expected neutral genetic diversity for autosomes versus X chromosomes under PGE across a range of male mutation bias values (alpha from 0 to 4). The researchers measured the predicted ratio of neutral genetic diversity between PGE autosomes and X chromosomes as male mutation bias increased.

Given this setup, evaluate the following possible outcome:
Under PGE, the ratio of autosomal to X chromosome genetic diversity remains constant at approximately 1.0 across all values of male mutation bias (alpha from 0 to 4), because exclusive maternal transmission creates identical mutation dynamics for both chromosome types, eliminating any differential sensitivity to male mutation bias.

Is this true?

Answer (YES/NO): YES